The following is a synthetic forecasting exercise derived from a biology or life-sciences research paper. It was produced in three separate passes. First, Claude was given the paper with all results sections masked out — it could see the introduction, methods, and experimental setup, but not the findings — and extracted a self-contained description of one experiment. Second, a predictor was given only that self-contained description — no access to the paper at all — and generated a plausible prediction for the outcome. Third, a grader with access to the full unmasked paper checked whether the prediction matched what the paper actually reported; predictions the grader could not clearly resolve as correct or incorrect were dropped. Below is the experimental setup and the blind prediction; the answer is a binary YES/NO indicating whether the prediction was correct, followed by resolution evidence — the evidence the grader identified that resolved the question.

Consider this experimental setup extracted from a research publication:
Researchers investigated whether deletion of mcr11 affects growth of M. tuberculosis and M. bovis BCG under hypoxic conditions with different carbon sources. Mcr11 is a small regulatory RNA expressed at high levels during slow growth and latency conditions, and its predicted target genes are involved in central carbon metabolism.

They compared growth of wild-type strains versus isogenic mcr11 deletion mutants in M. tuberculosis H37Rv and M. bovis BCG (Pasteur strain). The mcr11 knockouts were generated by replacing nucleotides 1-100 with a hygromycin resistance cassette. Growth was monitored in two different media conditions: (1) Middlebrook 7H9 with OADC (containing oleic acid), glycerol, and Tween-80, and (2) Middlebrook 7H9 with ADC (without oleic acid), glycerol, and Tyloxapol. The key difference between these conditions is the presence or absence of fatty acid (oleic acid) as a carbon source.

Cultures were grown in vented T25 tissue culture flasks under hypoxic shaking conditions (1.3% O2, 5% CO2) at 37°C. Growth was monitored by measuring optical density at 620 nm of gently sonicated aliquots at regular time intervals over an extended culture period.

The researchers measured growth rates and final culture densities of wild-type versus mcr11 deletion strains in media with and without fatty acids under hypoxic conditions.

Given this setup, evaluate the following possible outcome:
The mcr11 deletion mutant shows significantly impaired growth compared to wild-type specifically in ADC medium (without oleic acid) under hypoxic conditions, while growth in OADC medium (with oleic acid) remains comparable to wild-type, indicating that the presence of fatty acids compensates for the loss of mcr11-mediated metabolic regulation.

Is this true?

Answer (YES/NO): YES